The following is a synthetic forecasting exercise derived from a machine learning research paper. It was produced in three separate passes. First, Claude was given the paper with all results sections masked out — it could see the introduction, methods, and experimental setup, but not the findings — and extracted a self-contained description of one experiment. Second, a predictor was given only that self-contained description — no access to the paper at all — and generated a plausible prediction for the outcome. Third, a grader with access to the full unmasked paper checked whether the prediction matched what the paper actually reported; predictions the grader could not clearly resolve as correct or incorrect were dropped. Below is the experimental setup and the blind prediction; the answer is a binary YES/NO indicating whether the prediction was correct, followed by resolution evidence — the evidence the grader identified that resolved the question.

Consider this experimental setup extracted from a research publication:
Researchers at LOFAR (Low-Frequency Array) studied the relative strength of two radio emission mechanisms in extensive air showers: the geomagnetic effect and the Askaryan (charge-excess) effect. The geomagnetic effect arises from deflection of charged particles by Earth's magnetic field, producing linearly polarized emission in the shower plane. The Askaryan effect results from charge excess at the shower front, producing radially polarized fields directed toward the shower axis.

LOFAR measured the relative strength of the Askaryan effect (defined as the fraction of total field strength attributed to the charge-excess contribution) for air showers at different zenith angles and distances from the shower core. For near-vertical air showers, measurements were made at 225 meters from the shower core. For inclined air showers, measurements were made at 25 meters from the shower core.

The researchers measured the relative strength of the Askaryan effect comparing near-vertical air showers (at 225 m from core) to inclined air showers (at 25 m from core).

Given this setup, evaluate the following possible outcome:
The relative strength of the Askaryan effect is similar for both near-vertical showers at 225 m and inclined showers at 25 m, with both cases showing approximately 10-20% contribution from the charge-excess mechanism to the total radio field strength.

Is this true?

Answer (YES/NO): NO